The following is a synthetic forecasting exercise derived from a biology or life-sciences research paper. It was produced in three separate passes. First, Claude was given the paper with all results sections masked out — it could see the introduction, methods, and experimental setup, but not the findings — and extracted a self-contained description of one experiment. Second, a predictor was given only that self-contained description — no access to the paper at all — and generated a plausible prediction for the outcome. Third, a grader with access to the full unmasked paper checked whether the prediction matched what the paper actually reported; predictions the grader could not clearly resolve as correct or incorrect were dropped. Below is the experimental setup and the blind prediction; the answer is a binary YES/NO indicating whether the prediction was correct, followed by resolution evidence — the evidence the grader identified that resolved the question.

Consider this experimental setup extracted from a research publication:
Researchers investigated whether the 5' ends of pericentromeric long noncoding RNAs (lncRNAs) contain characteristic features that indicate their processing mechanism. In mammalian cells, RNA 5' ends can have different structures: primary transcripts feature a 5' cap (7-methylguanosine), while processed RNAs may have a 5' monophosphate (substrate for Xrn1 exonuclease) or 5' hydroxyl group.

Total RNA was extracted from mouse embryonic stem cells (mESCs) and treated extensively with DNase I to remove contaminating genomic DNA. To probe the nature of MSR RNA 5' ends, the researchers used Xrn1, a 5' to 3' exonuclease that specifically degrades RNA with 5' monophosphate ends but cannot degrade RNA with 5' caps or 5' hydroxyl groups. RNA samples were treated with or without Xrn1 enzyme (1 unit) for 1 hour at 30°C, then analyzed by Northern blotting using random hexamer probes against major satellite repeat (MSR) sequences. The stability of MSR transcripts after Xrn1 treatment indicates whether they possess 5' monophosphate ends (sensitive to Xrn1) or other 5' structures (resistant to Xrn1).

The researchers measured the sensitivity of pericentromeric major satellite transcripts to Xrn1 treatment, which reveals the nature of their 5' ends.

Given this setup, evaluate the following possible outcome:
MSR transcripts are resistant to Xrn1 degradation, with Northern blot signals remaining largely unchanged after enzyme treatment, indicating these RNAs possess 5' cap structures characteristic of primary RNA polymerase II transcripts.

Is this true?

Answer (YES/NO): NO